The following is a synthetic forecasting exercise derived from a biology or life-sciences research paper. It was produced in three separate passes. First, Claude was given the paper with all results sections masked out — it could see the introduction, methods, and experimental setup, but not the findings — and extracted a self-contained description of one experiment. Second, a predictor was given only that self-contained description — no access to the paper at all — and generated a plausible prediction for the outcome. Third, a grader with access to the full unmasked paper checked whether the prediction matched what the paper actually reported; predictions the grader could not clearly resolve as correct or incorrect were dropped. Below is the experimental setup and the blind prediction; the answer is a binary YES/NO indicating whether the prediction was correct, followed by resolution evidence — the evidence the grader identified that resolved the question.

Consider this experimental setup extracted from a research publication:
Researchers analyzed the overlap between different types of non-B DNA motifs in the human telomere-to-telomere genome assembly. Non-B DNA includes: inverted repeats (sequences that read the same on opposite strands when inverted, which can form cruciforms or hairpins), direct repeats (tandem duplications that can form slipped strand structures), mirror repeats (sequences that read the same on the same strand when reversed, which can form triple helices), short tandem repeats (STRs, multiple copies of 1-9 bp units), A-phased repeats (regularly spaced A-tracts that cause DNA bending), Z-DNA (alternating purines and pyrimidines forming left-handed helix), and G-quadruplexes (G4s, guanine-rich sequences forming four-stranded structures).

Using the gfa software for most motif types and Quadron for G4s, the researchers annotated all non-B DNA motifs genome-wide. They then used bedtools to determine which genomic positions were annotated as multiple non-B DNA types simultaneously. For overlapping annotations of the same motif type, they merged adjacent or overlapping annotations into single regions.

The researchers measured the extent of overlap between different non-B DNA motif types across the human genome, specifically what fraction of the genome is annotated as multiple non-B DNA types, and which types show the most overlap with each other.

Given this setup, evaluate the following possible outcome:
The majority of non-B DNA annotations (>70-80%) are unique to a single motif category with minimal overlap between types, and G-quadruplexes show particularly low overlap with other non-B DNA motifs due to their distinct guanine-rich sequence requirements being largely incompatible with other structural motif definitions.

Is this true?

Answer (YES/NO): NO